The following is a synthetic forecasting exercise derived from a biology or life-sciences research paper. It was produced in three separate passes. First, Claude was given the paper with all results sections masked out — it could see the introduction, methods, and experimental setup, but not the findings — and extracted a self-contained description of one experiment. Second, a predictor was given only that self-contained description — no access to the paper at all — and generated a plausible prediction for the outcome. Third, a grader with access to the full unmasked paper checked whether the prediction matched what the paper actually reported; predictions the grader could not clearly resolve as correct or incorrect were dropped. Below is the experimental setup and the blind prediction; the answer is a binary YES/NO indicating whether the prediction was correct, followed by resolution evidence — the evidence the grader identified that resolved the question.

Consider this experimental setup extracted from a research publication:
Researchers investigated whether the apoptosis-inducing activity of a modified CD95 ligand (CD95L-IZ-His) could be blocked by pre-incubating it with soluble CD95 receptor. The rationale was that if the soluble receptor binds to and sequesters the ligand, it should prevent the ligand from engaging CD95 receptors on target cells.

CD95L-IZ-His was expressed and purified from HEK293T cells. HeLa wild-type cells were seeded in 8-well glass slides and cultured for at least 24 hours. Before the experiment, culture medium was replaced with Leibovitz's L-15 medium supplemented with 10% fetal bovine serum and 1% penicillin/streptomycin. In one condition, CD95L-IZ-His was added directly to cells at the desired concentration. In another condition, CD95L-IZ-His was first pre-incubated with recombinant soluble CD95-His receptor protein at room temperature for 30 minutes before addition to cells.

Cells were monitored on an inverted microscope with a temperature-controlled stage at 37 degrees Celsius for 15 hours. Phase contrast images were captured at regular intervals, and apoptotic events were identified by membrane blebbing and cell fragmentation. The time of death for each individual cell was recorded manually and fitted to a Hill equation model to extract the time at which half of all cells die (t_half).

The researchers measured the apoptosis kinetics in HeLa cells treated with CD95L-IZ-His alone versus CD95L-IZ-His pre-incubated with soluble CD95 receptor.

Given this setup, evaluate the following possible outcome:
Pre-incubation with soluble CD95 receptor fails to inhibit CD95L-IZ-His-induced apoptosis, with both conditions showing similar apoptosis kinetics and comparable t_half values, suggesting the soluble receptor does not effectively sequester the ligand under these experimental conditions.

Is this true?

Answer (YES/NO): NO